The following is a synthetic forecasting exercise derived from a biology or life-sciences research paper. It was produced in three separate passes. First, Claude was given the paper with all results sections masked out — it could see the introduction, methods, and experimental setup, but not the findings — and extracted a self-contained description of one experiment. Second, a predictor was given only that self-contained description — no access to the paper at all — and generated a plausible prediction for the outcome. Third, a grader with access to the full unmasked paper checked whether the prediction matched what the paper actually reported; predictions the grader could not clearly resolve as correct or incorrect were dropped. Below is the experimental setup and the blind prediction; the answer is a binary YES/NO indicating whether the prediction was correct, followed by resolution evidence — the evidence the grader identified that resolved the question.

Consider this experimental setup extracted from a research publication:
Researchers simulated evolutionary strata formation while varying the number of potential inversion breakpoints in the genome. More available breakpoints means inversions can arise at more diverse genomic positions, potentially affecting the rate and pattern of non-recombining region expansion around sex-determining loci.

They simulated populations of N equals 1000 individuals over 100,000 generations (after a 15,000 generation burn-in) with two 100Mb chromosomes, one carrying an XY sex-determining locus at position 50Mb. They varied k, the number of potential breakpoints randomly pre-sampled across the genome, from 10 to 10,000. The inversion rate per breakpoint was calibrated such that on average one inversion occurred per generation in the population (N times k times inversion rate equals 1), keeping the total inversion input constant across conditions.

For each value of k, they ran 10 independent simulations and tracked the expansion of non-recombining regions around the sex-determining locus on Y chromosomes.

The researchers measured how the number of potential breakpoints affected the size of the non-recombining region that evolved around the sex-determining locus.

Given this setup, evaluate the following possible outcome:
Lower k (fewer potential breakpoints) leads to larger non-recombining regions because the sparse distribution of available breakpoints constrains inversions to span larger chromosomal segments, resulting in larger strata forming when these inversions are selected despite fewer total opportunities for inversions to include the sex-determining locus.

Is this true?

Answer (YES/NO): NO